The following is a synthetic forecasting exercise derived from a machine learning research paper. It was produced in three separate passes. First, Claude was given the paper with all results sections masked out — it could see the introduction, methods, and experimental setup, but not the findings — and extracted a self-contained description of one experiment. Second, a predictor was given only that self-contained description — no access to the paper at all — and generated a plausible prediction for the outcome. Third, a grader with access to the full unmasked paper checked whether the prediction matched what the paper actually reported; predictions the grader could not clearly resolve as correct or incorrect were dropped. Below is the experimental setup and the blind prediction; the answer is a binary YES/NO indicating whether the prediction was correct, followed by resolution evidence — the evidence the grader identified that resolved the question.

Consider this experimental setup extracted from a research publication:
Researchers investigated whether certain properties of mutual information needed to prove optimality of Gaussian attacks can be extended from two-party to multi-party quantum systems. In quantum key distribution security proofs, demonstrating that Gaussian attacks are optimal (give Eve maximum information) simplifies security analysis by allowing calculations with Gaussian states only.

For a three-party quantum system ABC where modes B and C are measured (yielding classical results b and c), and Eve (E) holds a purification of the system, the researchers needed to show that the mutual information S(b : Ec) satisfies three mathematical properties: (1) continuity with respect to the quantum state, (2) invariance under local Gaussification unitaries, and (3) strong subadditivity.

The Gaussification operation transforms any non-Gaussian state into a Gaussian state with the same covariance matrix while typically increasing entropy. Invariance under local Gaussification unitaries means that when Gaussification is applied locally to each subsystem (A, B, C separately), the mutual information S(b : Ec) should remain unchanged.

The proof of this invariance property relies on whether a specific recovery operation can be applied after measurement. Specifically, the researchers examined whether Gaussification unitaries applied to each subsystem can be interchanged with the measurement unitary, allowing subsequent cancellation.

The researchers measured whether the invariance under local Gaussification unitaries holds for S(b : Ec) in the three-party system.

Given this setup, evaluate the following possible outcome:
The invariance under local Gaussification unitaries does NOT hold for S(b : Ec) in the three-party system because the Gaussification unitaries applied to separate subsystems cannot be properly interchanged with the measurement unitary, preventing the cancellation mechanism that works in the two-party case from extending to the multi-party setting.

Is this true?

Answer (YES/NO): NO